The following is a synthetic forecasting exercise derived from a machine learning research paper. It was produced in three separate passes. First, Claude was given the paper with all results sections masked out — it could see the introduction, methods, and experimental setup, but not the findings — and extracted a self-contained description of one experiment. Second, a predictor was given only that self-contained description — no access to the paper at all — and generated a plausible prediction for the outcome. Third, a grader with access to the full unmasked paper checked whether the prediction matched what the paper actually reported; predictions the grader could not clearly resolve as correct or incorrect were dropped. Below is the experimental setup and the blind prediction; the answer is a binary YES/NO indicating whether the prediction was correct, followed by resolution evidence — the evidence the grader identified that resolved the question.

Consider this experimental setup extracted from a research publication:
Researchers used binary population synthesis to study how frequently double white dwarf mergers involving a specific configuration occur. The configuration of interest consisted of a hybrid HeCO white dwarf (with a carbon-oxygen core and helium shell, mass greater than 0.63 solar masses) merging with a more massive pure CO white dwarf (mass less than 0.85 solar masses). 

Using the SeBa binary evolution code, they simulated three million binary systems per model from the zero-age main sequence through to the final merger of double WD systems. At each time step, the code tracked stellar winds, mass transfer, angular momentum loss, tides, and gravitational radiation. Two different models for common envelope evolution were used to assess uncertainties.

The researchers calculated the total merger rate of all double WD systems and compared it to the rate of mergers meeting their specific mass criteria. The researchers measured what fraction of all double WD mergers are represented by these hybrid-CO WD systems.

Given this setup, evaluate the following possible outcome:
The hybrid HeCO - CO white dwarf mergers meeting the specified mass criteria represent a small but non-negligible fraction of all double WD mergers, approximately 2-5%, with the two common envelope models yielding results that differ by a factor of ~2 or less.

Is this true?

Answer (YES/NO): YES